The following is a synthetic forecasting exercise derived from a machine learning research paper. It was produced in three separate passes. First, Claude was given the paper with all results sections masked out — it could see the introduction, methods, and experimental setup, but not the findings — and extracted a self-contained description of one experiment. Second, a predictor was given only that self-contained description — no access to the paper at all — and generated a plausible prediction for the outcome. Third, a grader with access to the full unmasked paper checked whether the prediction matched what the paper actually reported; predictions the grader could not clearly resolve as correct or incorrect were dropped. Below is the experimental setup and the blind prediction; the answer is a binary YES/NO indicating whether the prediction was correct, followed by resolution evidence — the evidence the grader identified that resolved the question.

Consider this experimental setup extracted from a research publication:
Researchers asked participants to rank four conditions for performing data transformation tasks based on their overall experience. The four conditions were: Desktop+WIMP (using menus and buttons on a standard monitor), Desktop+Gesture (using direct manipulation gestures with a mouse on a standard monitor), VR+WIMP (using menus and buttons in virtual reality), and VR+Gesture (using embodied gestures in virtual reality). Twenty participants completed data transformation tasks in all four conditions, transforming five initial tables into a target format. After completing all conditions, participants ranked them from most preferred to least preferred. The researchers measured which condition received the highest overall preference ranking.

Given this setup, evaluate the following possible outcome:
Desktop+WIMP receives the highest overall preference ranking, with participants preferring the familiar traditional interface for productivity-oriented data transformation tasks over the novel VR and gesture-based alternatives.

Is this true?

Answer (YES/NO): NO